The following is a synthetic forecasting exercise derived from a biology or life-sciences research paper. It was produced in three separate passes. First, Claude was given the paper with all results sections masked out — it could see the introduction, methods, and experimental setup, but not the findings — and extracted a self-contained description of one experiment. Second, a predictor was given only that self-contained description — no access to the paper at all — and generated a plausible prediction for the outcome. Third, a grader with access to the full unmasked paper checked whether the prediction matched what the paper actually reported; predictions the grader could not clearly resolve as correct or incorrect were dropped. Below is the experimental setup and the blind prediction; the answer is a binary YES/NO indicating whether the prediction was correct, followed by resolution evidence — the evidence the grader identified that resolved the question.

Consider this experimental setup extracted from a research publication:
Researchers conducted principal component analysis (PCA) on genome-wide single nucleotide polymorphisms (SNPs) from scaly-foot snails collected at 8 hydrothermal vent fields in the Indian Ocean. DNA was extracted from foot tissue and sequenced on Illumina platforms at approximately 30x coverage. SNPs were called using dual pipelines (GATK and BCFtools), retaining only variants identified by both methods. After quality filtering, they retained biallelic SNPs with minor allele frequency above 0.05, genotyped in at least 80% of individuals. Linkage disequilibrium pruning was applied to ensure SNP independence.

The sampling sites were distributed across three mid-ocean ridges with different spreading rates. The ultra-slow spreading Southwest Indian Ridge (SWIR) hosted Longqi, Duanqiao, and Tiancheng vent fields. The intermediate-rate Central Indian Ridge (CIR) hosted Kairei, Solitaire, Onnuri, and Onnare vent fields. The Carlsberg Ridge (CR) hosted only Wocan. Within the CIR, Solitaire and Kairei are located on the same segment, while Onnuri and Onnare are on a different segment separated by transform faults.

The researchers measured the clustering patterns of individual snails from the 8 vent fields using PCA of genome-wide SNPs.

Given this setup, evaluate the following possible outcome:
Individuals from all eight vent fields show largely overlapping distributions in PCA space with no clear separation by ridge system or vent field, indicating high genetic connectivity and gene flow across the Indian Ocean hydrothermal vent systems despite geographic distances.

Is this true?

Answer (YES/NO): NO